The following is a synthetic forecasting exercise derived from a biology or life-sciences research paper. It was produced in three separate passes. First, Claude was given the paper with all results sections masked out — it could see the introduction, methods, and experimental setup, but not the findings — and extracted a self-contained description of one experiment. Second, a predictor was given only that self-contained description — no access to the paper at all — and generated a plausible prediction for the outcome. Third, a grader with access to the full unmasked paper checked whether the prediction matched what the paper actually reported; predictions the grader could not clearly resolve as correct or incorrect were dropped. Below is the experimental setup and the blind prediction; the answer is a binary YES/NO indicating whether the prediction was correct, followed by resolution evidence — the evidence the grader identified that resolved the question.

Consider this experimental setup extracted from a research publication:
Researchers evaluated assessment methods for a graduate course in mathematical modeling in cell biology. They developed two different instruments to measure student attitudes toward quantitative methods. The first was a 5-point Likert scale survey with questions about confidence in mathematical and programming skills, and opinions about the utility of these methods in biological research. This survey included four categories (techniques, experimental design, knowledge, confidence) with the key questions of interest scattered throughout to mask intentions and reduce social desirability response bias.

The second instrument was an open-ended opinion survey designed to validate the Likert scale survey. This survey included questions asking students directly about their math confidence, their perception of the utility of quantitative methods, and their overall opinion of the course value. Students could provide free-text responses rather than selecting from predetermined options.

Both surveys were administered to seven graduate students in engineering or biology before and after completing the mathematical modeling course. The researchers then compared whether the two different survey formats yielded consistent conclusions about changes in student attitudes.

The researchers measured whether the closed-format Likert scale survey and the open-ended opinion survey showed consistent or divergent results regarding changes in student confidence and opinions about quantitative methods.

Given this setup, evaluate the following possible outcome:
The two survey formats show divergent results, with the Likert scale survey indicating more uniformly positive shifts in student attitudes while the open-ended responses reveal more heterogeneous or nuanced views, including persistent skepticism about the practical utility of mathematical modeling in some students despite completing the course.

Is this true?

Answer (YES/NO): NO